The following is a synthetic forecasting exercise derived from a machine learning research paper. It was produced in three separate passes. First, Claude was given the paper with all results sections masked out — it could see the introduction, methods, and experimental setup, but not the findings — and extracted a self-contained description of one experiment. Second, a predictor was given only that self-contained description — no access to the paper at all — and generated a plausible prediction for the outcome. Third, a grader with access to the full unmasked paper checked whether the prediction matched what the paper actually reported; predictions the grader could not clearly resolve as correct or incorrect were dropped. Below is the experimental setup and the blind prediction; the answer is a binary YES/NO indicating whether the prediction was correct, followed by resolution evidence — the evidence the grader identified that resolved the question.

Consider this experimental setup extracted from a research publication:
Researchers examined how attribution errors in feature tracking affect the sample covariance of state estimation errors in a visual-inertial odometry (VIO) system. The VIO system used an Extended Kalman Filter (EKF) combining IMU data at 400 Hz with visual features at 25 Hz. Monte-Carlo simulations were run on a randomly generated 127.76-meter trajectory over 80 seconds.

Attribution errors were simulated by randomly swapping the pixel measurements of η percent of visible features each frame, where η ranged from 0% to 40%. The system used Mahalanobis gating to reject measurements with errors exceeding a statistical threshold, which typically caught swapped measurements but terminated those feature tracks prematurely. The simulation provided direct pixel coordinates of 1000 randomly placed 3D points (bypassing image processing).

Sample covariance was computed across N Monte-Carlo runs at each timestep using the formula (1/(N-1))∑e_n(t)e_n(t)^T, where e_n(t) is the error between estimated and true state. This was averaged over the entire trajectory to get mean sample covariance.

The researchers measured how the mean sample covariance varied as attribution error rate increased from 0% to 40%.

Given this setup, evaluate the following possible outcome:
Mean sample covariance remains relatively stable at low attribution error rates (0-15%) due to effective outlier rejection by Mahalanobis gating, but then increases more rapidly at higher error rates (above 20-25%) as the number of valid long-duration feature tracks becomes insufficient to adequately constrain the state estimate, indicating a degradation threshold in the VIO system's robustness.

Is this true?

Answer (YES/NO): NO